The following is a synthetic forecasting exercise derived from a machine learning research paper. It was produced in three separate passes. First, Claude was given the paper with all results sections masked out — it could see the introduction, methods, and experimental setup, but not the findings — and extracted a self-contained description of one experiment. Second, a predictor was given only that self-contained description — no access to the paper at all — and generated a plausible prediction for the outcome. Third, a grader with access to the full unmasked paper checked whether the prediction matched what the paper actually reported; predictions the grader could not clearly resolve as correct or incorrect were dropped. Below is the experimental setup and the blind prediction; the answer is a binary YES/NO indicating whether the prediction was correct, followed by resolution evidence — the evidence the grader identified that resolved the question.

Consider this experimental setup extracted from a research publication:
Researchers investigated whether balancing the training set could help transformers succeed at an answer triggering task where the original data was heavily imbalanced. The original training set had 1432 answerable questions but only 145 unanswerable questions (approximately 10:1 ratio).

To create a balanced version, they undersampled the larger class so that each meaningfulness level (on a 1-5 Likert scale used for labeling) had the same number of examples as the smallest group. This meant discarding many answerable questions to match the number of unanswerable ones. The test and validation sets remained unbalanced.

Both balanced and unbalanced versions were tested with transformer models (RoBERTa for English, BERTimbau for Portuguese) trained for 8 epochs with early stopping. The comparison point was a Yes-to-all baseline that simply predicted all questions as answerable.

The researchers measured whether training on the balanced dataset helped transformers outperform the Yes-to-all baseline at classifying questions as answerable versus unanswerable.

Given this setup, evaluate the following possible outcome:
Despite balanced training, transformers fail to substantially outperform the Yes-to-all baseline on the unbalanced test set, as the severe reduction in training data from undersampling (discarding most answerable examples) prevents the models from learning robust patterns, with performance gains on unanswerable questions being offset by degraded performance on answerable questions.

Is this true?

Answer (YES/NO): NO